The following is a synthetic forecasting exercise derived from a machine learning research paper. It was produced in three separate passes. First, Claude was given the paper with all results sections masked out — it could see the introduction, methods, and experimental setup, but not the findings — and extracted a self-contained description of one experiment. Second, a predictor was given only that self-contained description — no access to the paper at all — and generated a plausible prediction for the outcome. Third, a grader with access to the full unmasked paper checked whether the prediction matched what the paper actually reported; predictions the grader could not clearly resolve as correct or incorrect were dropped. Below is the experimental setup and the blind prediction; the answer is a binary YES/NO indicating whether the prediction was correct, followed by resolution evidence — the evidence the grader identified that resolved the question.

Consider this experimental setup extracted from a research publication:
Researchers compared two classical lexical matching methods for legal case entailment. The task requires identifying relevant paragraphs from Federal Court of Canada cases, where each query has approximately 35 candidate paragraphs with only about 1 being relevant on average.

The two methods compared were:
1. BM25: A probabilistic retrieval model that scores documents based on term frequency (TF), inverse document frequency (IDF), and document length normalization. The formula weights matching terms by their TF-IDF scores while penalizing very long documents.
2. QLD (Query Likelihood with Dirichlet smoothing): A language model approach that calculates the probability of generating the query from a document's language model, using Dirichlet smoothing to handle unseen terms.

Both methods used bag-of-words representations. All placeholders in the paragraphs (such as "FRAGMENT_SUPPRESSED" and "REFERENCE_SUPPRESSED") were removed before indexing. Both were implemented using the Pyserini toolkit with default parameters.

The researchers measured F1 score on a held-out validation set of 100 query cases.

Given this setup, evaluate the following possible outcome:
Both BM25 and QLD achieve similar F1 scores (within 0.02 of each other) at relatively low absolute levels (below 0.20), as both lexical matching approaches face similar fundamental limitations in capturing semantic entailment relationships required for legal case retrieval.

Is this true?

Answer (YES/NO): NO